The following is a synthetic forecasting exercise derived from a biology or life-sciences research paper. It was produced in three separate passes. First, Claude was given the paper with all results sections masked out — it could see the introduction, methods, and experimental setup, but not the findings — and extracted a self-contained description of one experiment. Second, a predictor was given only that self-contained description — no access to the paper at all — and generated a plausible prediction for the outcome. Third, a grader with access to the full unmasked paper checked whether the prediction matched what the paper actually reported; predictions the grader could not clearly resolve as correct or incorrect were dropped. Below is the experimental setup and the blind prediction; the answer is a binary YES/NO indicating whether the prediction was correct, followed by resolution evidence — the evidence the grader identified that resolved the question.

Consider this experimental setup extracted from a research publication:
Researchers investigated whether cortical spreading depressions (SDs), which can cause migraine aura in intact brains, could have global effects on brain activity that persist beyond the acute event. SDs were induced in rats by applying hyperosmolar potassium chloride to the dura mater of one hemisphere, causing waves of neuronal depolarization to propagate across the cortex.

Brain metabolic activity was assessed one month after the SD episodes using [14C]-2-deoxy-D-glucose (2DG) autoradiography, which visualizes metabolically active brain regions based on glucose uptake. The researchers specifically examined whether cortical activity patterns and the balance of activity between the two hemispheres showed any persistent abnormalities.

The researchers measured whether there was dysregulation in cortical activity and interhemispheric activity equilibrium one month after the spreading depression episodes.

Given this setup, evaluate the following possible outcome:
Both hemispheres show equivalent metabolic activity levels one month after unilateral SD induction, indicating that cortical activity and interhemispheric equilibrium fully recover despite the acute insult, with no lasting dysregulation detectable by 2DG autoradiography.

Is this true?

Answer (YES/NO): NO